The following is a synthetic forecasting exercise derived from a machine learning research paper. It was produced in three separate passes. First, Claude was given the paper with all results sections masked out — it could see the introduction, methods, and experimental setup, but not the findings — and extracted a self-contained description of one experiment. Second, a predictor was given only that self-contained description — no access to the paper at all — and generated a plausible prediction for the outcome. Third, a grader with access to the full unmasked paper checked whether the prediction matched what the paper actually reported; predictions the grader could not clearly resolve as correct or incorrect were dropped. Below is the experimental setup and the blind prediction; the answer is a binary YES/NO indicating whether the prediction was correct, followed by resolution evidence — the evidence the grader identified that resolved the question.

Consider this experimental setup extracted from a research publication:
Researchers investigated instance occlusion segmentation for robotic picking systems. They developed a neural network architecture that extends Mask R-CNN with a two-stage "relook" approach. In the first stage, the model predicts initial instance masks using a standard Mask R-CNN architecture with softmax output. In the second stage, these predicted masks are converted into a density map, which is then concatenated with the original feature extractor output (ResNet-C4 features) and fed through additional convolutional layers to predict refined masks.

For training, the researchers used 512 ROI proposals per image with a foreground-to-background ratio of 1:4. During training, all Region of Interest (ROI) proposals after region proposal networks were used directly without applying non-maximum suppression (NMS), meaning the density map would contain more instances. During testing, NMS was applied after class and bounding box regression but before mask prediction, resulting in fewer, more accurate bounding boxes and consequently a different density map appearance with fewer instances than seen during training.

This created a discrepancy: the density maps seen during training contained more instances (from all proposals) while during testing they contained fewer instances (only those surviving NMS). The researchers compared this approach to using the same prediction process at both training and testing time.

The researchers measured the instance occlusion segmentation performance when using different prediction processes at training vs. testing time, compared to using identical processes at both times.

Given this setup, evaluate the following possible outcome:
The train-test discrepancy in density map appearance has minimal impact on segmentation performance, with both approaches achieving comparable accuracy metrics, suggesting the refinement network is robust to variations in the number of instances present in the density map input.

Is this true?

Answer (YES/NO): NO